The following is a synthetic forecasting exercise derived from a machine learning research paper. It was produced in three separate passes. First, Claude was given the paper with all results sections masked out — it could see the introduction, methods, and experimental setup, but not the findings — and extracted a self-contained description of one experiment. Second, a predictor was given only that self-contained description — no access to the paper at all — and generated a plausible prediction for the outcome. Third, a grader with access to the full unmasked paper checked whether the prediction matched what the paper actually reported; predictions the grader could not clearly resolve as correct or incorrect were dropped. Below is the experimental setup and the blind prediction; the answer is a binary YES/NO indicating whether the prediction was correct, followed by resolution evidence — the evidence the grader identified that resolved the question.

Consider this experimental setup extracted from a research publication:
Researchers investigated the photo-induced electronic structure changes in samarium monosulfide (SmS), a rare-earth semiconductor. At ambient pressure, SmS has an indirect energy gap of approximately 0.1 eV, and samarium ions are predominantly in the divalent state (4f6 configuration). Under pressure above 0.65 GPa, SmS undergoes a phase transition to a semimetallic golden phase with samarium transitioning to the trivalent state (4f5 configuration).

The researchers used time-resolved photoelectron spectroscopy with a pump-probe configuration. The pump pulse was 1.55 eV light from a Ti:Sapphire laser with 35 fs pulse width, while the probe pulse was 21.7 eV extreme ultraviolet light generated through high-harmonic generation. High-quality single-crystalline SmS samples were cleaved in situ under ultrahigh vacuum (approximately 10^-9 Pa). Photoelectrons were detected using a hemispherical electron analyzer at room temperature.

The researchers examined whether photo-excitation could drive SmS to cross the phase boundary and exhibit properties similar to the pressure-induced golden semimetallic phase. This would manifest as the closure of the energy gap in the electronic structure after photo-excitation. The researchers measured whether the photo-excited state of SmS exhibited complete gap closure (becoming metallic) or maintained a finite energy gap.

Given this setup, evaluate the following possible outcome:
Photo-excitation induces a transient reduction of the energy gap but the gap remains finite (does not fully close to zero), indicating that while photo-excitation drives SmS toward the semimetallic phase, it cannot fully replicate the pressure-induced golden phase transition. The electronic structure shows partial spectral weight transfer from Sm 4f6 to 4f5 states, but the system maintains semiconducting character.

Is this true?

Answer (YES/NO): YES